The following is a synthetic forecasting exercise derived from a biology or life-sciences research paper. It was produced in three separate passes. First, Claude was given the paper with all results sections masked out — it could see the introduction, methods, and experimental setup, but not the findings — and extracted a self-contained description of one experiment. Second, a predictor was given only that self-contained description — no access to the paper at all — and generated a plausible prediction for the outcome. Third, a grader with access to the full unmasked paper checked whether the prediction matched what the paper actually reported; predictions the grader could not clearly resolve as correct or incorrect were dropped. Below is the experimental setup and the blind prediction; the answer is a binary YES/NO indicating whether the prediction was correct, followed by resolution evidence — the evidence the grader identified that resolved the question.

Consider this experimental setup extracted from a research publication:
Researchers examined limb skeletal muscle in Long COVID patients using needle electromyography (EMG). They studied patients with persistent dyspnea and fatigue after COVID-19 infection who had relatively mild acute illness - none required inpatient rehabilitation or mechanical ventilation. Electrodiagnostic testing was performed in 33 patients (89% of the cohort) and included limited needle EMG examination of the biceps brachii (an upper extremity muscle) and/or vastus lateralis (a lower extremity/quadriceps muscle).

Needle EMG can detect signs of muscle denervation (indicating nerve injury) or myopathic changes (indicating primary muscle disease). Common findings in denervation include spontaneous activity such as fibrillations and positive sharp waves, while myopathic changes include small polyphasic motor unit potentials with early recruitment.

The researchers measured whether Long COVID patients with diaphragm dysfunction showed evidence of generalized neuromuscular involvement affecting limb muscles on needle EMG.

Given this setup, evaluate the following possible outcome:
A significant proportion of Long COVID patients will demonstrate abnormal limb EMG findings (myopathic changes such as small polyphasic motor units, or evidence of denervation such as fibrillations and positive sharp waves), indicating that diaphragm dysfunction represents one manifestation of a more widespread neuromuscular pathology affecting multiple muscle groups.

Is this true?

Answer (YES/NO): NO